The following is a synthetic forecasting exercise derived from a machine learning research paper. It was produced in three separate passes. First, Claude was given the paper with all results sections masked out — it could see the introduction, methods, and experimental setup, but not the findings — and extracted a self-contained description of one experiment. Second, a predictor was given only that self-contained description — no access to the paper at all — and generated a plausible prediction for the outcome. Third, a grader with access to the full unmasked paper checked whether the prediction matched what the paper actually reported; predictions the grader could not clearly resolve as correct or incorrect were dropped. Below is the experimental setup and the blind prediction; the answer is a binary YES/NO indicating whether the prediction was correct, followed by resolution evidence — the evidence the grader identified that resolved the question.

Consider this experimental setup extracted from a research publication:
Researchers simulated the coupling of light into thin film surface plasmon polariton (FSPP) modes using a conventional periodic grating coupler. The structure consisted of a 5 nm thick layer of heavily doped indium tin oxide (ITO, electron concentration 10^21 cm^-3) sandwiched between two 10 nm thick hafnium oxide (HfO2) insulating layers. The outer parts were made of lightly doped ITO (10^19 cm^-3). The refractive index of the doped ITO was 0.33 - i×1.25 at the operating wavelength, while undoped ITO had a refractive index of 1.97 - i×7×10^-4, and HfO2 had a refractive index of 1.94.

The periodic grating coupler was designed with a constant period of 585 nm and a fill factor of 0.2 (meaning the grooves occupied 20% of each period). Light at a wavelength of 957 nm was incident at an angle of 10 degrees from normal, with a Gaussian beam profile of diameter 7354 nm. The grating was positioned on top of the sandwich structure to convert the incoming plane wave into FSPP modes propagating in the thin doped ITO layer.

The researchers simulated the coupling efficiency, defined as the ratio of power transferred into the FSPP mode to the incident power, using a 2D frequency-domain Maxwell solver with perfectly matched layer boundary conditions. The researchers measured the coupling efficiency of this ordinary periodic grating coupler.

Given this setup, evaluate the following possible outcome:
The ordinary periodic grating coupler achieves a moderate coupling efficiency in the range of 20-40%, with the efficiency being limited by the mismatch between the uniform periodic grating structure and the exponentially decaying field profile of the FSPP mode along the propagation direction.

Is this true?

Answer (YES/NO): NO